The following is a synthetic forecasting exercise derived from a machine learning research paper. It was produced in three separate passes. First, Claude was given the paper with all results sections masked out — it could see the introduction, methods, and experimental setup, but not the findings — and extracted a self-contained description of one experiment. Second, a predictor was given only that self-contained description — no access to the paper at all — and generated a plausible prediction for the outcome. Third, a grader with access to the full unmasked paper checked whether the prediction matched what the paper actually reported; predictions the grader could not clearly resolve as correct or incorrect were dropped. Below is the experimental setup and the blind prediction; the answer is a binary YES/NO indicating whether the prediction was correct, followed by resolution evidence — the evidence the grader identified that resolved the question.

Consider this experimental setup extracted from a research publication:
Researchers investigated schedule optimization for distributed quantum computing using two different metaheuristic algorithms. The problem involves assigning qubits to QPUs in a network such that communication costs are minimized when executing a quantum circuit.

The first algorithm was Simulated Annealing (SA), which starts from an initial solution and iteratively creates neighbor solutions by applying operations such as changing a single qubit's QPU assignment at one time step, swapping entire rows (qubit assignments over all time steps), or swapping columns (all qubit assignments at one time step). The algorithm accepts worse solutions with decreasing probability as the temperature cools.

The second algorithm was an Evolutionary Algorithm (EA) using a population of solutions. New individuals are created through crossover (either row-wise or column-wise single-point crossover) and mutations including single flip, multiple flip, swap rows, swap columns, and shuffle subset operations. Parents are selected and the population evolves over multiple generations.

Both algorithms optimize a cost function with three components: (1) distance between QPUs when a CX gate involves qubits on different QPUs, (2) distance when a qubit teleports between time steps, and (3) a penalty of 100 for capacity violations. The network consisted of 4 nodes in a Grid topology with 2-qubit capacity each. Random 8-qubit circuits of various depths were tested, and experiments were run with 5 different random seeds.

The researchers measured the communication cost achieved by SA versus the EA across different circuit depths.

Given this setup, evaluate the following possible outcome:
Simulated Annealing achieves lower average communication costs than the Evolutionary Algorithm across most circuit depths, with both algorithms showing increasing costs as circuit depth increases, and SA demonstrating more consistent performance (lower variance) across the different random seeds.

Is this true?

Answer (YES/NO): NO